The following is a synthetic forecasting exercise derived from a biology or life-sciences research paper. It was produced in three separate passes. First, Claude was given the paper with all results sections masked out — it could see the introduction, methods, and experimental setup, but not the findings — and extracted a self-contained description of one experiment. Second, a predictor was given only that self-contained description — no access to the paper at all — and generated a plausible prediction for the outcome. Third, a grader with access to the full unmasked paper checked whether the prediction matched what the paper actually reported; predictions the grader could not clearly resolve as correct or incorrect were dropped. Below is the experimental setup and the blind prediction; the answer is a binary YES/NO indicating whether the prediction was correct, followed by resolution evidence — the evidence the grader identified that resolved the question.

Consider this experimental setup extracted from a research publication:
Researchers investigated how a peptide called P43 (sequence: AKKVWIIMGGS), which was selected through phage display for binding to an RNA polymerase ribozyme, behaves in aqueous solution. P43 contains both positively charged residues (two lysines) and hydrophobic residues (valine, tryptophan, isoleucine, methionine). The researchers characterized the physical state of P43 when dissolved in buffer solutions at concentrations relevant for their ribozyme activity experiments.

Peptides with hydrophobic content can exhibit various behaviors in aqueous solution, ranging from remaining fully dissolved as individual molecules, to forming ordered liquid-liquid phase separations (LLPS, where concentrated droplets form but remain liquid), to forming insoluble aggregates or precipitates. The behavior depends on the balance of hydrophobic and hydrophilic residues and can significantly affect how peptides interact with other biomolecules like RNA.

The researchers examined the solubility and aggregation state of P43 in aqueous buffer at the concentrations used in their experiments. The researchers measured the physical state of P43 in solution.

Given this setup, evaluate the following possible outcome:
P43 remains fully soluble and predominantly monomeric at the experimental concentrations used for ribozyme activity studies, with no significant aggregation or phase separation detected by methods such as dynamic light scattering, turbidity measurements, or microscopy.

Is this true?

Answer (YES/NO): NO